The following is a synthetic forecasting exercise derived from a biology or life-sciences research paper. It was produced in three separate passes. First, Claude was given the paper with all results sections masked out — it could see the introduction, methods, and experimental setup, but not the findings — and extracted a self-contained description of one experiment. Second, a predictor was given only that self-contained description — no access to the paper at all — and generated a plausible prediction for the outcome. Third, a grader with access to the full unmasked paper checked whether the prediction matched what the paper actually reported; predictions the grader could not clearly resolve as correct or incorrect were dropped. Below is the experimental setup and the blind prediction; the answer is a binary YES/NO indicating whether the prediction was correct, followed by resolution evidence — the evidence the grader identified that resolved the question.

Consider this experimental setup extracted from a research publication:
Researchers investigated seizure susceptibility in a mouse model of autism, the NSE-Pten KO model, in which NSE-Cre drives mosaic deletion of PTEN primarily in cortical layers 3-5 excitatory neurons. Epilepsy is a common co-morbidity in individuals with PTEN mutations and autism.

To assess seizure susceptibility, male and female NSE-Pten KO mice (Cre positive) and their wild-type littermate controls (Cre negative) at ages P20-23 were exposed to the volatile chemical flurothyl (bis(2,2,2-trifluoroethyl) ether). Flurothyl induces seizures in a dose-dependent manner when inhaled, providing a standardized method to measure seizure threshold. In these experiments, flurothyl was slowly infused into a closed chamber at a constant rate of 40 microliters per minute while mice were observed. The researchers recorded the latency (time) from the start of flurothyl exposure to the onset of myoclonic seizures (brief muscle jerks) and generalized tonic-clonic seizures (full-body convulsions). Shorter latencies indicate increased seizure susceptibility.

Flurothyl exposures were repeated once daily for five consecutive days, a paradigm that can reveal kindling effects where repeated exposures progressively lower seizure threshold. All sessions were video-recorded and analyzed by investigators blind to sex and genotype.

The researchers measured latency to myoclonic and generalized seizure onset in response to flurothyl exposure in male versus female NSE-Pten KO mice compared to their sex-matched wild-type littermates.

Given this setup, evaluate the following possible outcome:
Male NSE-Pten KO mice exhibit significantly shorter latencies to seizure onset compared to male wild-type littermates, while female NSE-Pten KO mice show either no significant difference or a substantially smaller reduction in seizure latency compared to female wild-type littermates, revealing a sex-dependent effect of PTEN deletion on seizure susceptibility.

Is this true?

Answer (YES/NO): NO